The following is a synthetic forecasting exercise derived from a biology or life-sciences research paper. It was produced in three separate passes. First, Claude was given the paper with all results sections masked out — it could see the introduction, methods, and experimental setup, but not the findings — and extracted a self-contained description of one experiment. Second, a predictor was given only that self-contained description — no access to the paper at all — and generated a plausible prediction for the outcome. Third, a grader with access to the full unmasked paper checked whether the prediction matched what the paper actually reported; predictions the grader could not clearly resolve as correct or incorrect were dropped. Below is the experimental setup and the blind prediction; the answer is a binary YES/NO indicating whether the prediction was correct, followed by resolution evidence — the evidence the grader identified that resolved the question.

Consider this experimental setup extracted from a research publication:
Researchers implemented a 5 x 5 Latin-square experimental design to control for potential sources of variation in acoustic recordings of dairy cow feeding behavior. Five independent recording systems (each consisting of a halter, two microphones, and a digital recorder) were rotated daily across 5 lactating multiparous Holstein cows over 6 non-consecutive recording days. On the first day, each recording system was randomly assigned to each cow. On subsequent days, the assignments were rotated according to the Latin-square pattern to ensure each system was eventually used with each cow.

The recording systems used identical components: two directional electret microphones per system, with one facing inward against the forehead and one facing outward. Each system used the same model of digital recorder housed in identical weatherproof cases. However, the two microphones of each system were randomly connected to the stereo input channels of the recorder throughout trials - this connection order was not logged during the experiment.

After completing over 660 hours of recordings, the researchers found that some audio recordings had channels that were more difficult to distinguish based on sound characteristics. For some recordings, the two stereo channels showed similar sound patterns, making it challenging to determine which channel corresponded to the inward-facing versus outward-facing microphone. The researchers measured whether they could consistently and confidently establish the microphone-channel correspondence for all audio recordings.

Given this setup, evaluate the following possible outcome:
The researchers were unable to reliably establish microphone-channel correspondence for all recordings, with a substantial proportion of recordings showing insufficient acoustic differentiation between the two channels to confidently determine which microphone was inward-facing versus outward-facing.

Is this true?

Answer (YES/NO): NO